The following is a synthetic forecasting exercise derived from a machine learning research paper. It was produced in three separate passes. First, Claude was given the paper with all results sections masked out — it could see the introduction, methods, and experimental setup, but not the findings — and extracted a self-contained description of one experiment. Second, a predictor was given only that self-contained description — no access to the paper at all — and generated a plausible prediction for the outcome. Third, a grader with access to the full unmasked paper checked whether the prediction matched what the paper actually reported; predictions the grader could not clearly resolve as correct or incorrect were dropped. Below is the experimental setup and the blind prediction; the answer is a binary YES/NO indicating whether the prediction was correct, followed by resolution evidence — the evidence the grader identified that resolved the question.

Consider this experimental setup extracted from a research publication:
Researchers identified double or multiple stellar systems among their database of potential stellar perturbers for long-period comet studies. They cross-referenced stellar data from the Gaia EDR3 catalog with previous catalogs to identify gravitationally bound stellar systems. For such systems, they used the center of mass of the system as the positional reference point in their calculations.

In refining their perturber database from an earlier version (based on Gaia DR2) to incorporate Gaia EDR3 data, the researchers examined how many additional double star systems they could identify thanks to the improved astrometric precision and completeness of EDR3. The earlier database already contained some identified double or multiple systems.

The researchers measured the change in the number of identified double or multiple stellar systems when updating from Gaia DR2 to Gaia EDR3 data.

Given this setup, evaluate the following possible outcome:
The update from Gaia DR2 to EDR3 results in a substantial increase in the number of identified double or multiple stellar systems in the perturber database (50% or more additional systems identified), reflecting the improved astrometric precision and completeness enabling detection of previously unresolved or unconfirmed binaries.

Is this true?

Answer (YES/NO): YES